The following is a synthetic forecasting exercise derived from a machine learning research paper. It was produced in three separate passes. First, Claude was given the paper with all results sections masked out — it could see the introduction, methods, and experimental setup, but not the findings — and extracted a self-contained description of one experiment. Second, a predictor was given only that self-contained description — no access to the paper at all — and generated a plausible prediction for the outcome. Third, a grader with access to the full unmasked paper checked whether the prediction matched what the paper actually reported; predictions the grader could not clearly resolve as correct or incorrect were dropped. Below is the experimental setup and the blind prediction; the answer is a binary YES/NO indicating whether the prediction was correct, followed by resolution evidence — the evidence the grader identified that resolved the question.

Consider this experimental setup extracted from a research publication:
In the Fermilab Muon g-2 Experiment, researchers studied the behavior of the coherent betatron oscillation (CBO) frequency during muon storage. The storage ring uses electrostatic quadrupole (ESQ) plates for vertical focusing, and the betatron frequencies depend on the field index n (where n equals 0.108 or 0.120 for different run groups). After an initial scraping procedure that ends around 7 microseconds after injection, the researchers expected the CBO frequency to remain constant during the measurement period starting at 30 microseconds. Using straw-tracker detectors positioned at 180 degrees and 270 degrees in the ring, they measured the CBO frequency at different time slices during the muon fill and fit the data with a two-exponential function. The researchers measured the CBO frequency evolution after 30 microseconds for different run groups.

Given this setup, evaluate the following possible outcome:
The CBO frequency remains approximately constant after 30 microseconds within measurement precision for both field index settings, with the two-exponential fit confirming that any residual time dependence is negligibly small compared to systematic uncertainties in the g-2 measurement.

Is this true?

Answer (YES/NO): NO